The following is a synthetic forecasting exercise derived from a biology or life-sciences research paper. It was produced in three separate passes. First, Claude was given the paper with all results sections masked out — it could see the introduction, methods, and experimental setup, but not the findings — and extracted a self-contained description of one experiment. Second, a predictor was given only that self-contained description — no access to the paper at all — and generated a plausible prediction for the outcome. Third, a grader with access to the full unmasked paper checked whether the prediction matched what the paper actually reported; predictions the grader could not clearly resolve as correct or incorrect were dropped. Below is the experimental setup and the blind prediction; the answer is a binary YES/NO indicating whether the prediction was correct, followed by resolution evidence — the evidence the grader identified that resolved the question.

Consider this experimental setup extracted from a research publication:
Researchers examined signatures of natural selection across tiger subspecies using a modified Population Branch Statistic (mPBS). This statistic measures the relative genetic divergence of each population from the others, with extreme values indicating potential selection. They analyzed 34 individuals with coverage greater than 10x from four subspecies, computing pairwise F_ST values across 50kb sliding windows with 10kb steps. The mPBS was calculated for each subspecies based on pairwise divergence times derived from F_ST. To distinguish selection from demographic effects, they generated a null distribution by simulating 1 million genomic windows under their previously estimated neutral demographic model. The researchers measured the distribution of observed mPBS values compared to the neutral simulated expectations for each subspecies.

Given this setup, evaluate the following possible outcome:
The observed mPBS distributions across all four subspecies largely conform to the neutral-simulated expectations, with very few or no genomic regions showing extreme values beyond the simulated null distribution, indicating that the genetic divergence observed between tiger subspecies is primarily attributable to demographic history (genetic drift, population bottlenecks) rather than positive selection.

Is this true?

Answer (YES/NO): NO